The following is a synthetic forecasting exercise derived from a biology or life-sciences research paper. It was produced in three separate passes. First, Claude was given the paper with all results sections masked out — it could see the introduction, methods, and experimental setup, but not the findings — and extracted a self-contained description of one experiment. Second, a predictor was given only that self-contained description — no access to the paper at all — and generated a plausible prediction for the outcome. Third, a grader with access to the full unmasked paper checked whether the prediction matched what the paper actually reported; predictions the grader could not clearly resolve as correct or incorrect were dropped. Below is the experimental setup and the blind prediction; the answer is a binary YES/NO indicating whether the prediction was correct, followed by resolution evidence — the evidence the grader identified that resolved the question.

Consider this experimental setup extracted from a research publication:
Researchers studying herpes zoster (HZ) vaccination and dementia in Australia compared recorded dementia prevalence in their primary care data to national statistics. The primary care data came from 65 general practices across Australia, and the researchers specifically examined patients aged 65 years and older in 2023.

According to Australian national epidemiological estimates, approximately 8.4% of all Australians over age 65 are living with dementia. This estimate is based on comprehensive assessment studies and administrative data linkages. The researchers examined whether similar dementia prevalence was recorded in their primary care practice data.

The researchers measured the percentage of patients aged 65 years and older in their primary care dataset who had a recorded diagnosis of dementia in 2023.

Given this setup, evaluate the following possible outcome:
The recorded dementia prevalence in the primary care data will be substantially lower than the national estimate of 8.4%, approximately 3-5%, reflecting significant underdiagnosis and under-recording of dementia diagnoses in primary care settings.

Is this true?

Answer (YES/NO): NO